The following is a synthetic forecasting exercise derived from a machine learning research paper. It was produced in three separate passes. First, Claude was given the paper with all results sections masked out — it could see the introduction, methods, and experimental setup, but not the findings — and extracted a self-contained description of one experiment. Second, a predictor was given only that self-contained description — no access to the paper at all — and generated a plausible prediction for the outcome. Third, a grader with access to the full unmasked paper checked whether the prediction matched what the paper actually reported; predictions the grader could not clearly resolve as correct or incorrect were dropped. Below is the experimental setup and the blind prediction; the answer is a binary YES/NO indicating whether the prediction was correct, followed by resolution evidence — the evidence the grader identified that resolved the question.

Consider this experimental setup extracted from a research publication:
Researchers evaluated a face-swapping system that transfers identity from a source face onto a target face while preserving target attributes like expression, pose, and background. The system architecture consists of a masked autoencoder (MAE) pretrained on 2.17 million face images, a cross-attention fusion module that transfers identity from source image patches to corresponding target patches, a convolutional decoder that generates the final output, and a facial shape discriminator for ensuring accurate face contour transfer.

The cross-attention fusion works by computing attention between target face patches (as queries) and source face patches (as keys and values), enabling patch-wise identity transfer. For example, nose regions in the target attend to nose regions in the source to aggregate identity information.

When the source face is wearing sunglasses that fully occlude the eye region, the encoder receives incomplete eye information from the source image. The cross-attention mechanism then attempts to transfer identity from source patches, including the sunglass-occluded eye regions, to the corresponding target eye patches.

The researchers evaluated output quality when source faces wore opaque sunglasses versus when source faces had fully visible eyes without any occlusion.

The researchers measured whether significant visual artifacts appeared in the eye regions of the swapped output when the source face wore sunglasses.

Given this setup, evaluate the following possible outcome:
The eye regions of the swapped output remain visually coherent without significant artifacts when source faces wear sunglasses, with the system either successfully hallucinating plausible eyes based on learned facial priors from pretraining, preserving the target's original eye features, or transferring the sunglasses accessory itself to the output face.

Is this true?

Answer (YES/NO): NO